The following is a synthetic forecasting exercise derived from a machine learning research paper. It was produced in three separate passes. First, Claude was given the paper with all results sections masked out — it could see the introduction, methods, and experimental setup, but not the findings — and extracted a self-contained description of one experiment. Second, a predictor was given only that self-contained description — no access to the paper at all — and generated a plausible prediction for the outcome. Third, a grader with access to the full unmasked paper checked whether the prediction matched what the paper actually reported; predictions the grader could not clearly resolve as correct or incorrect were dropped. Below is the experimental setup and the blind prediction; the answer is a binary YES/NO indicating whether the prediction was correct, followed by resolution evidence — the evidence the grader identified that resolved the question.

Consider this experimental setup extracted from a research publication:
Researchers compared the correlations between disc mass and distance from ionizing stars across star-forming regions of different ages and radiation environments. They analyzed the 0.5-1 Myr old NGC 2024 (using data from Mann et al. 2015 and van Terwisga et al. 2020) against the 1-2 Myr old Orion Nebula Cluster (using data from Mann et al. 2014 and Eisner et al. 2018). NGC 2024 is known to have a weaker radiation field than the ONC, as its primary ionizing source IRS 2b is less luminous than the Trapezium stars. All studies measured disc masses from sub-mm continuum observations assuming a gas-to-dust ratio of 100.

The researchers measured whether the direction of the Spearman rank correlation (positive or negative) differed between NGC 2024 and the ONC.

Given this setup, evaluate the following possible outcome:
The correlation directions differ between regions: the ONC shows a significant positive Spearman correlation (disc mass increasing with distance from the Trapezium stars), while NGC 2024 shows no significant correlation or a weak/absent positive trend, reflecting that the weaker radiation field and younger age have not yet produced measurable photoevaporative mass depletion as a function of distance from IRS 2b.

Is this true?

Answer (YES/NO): NO